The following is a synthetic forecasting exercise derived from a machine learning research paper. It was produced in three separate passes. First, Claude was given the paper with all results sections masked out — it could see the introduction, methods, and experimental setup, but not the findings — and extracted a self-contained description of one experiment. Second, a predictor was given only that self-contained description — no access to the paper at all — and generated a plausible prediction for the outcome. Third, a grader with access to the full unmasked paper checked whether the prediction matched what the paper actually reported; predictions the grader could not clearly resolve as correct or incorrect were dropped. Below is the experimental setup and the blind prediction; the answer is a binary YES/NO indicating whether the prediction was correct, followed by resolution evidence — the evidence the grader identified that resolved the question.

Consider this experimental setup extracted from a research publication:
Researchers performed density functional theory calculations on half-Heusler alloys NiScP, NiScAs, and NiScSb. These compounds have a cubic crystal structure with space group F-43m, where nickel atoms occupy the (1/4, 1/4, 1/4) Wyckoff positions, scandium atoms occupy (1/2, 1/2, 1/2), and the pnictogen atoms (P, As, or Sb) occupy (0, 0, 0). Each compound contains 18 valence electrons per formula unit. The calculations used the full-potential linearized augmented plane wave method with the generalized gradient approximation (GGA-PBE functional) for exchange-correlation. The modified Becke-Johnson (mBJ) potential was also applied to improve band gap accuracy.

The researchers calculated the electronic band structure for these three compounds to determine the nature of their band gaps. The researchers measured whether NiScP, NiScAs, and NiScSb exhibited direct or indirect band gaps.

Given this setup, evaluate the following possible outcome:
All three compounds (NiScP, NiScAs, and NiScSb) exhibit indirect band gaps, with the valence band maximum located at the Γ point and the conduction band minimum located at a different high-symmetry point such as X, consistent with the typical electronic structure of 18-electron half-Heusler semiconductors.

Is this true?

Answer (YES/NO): YES